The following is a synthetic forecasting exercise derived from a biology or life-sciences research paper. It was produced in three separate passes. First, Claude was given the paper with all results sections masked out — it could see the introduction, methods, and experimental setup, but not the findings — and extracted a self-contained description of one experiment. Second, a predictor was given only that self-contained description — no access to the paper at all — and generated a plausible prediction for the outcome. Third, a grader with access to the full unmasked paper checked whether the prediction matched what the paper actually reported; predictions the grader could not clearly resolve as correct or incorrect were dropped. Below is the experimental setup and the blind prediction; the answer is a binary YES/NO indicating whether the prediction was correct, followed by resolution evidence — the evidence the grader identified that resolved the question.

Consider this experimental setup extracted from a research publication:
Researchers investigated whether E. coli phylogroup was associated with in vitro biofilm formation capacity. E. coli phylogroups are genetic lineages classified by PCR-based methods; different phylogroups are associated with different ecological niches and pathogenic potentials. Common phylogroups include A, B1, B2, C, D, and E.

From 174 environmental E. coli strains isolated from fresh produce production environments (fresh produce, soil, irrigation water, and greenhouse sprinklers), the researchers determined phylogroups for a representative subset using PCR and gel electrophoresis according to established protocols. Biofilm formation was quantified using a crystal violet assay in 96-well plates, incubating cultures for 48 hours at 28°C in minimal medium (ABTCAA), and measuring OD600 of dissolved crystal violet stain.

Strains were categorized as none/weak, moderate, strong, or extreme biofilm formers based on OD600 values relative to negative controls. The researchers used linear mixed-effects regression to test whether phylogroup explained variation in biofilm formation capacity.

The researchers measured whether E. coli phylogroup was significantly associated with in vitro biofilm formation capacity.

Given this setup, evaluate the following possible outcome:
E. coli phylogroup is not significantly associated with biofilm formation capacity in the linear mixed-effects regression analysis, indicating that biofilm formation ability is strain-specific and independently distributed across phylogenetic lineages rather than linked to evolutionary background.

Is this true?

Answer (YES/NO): NO